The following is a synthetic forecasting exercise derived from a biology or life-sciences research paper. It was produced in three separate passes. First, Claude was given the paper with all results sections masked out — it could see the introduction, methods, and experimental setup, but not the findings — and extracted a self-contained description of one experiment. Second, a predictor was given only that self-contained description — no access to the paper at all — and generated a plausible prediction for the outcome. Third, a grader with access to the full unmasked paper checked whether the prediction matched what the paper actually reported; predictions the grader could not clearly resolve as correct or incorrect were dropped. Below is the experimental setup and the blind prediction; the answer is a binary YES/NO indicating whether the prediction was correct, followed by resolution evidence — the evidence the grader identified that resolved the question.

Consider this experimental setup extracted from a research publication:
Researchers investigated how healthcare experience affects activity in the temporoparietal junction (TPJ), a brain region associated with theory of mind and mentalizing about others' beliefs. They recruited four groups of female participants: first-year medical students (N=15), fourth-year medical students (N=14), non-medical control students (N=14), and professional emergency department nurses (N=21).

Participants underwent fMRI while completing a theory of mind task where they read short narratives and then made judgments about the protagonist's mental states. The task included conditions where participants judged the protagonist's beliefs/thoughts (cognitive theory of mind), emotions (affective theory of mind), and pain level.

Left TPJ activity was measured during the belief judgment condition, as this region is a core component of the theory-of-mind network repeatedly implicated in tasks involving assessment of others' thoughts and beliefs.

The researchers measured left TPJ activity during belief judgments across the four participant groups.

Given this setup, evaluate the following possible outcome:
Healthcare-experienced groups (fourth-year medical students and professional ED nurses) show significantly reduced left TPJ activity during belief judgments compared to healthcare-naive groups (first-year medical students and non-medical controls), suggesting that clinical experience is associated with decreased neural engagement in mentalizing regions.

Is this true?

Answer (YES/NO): NO